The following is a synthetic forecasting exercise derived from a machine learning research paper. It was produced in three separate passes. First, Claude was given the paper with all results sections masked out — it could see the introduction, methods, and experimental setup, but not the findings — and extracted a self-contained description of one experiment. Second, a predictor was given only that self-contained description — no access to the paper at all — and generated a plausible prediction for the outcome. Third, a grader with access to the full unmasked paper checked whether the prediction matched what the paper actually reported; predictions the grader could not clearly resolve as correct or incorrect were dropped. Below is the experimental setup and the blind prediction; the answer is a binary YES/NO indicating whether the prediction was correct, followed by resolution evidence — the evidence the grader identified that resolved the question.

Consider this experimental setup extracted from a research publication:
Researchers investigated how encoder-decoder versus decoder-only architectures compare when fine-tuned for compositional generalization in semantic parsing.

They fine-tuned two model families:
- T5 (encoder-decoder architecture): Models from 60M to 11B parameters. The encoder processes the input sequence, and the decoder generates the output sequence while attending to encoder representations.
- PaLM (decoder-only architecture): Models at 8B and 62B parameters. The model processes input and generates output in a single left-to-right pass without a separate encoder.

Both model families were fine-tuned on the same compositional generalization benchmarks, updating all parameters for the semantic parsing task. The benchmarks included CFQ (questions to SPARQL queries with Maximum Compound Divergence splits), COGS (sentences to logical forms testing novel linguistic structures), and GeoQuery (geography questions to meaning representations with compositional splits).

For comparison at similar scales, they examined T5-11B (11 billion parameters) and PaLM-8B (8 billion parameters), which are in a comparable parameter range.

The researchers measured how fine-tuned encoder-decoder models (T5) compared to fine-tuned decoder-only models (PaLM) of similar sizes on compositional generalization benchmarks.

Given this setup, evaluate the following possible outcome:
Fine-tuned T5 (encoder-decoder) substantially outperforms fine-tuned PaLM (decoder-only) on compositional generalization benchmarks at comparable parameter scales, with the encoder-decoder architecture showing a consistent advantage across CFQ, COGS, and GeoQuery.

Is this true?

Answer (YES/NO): NO